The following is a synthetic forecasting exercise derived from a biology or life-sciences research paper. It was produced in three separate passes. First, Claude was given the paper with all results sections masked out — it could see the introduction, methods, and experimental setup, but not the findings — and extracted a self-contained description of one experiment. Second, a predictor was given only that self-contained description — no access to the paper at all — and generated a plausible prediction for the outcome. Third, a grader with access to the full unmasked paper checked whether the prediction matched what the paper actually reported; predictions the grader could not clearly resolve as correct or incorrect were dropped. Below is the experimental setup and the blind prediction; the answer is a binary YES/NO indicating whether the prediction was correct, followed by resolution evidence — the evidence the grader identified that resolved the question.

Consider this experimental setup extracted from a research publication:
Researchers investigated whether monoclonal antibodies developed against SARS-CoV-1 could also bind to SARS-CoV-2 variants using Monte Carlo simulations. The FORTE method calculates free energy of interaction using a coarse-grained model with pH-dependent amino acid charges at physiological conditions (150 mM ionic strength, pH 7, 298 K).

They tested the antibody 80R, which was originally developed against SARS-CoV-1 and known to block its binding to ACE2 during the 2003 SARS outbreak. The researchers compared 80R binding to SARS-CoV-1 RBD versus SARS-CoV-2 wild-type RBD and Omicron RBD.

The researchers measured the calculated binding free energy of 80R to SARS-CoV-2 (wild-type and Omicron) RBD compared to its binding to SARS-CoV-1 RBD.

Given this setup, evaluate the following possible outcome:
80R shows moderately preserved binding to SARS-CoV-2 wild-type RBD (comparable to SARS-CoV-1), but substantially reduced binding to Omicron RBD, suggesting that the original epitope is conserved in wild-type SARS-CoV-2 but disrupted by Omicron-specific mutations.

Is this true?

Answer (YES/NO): NO